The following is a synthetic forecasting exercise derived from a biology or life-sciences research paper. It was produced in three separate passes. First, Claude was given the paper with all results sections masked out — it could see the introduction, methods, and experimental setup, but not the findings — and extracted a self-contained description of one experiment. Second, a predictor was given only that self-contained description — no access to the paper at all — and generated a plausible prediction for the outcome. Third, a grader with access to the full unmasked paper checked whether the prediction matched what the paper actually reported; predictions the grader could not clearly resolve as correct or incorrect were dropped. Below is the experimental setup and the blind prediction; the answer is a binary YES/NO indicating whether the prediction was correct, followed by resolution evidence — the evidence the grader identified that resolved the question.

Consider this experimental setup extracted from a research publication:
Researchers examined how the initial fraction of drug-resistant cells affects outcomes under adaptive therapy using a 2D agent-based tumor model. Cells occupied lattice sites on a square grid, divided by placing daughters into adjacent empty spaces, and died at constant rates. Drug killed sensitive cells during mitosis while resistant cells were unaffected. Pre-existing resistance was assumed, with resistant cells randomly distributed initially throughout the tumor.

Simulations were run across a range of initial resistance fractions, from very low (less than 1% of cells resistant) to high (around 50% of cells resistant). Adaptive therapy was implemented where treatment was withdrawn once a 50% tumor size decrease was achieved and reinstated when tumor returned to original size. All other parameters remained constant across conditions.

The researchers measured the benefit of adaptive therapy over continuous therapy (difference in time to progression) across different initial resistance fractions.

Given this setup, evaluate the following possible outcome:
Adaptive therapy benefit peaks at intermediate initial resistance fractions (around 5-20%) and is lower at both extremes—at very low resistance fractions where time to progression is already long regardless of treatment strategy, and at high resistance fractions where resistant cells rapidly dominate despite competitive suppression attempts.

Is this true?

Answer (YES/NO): NO